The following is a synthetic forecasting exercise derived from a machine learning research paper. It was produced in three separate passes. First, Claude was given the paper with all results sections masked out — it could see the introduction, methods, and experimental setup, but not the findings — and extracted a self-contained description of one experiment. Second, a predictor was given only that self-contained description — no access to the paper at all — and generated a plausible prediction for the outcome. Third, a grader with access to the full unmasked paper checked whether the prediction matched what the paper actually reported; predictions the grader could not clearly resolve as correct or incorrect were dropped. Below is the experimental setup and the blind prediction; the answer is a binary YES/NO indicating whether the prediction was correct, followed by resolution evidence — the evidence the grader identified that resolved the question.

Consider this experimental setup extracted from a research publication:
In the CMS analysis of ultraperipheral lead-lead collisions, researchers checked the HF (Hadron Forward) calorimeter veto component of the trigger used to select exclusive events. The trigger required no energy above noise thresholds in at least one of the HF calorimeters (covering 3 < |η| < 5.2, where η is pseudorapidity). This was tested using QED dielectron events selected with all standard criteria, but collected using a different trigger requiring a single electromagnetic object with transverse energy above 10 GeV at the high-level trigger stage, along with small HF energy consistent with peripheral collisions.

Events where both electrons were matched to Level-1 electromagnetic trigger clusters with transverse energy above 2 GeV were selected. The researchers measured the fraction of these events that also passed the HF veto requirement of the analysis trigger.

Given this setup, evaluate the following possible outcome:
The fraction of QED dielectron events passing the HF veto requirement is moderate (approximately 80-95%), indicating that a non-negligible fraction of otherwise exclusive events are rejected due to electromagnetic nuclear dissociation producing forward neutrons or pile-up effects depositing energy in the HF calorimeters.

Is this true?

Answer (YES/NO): NO